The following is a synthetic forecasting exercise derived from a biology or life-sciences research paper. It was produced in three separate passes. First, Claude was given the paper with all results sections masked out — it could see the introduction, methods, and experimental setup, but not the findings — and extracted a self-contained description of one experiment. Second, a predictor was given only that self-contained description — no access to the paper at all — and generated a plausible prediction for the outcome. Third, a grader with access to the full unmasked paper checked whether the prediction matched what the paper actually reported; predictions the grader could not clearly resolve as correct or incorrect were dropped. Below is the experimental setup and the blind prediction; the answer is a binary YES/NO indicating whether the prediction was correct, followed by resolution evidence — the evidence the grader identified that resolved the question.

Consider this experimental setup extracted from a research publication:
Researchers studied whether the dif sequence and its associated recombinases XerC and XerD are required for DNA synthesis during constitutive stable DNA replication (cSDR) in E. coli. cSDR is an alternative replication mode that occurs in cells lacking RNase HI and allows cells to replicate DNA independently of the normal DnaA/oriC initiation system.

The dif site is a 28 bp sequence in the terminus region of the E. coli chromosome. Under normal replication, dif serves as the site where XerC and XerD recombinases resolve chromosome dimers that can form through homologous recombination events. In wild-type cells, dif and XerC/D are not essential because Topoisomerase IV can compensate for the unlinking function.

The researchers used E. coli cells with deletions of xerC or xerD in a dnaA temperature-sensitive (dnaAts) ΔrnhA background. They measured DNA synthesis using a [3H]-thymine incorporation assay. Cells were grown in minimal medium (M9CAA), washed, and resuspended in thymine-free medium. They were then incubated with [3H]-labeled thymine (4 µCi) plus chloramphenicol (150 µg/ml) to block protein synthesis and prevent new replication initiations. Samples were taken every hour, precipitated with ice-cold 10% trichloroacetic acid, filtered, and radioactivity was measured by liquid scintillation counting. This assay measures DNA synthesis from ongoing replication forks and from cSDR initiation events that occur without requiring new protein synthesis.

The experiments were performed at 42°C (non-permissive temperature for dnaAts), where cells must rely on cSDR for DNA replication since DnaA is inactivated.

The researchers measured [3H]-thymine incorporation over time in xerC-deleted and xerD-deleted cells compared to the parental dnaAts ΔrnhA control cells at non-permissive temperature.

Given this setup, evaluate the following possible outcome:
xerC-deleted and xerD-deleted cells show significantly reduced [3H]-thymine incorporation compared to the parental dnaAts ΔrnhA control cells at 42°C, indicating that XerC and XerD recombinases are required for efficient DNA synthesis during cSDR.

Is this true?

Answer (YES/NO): NO